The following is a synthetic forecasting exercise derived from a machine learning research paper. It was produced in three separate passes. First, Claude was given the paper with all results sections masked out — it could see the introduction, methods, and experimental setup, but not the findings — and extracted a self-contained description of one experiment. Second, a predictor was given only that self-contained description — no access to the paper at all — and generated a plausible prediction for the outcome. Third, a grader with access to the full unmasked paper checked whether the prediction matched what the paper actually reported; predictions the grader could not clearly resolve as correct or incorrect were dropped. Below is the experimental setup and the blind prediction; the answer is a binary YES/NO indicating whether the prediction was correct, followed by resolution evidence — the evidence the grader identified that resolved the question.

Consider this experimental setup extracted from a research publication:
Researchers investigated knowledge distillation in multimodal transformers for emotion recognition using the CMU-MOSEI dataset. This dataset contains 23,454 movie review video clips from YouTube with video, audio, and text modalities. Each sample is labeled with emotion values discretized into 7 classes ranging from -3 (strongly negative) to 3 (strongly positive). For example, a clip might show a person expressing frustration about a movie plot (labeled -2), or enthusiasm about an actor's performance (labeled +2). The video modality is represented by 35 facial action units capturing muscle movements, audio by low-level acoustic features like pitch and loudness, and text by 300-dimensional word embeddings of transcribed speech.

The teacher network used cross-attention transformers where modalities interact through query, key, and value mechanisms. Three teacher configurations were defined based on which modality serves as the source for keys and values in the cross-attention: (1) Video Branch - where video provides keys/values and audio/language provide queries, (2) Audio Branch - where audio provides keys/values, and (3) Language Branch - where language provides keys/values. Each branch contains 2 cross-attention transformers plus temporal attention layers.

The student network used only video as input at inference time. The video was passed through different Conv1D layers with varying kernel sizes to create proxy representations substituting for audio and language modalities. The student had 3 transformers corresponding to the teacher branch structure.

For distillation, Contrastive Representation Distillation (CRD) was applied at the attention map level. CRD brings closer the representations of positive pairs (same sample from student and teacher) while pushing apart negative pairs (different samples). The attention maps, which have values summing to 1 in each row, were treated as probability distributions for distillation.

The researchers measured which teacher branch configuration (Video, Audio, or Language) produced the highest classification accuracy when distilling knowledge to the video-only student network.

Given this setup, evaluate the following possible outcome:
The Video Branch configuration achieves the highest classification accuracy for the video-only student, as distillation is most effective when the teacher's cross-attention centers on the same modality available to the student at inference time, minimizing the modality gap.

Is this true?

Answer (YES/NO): YES